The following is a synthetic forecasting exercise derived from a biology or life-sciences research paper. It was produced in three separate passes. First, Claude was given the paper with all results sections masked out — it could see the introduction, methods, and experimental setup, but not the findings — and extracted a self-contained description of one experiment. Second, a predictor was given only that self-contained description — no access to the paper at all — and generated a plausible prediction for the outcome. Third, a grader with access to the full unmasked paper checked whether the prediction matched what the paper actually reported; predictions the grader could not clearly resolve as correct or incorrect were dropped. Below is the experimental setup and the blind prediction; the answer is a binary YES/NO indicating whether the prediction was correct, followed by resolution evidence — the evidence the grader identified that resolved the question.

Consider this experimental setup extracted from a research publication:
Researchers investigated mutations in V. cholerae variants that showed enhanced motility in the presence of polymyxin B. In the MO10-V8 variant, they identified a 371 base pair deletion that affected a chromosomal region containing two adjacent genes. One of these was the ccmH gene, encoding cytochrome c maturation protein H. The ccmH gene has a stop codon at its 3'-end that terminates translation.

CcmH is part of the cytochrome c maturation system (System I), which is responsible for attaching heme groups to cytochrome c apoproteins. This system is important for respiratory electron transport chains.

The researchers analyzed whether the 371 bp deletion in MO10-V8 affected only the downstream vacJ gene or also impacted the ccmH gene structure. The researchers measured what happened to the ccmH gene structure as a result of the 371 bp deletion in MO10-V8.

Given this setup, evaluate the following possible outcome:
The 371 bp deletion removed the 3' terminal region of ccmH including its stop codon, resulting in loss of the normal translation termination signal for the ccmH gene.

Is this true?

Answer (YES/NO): YES